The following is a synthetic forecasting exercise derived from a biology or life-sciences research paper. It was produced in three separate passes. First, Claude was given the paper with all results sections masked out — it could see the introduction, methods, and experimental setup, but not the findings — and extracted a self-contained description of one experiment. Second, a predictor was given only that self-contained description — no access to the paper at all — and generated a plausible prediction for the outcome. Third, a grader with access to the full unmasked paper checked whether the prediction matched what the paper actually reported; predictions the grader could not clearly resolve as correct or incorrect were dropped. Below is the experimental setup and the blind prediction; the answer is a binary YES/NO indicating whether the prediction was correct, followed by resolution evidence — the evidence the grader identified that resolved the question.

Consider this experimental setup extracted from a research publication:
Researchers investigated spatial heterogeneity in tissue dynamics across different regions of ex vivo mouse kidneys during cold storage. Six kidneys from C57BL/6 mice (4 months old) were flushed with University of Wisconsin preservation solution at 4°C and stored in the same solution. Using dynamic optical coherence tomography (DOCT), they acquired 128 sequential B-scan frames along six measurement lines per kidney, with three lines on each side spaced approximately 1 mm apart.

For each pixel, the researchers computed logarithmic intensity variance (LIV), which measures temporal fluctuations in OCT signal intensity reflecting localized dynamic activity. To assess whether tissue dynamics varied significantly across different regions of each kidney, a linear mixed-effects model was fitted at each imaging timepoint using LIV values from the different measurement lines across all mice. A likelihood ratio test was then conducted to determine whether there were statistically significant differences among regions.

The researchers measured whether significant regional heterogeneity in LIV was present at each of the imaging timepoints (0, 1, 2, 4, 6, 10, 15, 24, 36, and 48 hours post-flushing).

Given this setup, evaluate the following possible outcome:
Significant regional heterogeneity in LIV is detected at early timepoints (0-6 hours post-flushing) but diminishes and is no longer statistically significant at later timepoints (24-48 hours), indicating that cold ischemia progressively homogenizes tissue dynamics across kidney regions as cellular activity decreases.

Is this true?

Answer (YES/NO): NO